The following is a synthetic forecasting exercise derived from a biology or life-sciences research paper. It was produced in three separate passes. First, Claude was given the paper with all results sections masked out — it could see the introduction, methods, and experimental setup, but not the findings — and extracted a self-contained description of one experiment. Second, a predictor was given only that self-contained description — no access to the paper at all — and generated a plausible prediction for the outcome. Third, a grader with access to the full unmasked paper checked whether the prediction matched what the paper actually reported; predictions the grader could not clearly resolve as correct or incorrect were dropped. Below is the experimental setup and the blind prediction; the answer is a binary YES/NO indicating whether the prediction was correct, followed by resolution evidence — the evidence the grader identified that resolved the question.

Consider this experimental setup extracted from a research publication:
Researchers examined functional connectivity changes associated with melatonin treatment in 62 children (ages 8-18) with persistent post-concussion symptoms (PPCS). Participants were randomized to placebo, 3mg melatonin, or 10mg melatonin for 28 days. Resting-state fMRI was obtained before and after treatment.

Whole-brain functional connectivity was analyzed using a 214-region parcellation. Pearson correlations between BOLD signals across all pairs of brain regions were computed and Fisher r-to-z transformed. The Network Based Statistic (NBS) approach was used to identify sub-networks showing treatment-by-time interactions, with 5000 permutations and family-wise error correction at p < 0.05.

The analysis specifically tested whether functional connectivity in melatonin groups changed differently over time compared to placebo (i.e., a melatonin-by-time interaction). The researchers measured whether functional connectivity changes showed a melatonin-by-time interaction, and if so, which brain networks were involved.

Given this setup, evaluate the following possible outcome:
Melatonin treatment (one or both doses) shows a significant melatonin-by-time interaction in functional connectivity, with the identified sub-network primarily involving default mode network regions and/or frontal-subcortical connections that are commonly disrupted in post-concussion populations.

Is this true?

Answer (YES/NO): YES